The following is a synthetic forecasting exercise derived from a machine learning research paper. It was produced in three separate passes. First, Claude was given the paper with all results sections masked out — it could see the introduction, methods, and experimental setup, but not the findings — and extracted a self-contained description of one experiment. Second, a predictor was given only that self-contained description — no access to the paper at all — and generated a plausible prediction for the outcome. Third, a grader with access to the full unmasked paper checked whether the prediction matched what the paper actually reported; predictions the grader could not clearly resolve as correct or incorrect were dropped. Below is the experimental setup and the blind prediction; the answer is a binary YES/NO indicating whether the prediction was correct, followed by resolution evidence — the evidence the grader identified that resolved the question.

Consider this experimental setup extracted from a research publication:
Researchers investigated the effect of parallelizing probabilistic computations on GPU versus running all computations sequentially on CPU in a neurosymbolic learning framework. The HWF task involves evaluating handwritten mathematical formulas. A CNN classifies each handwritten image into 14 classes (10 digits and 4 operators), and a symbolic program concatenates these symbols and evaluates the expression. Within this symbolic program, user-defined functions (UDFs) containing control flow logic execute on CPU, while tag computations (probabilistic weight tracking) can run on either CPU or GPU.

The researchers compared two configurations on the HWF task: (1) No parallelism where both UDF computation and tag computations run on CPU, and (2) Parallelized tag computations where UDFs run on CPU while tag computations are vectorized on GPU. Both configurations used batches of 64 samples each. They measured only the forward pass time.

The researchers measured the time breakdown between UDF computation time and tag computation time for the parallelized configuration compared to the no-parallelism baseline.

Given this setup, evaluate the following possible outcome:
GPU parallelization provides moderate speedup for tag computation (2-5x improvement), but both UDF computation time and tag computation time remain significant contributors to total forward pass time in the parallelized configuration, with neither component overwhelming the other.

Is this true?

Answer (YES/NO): NO